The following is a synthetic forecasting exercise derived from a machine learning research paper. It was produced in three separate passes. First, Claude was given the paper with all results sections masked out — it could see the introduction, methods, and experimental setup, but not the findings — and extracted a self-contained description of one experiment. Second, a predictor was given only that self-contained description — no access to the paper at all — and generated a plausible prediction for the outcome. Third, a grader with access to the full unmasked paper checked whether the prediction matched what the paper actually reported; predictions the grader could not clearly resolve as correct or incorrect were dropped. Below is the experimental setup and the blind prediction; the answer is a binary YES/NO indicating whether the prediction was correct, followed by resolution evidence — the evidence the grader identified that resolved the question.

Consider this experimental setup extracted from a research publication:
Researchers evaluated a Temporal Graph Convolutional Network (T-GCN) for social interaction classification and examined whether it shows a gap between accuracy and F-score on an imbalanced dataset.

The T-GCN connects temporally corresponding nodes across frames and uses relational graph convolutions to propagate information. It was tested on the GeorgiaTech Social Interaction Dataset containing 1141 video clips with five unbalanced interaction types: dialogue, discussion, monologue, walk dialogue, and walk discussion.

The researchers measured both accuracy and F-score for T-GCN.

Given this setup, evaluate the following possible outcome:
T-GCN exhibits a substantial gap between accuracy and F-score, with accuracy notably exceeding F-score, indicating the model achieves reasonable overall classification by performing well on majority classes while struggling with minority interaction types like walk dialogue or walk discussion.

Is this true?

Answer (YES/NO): NO